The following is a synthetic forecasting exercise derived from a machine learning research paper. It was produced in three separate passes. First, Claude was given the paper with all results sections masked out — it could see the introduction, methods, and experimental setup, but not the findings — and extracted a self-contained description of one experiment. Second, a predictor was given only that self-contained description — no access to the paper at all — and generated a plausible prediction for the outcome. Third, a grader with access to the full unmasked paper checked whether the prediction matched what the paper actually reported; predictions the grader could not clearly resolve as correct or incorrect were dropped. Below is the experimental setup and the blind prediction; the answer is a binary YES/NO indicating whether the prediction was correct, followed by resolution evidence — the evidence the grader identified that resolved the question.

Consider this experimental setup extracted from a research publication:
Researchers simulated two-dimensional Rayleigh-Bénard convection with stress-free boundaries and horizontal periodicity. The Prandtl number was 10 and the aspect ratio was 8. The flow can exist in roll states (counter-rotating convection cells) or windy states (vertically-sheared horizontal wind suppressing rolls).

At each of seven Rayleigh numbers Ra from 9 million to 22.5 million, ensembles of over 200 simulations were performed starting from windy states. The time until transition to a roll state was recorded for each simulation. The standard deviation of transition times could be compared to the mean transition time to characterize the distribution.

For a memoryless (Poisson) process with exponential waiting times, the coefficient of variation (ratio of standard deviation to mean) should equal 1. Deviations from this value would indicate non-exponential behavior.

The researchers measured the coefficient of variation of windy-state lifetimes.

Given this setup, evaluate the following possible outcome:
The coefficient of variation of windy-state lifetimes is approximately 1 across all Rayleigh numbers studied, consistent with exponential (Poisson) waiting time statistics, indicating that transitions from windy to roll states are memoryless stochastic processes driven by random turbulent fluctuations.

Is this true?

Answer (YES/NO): YES